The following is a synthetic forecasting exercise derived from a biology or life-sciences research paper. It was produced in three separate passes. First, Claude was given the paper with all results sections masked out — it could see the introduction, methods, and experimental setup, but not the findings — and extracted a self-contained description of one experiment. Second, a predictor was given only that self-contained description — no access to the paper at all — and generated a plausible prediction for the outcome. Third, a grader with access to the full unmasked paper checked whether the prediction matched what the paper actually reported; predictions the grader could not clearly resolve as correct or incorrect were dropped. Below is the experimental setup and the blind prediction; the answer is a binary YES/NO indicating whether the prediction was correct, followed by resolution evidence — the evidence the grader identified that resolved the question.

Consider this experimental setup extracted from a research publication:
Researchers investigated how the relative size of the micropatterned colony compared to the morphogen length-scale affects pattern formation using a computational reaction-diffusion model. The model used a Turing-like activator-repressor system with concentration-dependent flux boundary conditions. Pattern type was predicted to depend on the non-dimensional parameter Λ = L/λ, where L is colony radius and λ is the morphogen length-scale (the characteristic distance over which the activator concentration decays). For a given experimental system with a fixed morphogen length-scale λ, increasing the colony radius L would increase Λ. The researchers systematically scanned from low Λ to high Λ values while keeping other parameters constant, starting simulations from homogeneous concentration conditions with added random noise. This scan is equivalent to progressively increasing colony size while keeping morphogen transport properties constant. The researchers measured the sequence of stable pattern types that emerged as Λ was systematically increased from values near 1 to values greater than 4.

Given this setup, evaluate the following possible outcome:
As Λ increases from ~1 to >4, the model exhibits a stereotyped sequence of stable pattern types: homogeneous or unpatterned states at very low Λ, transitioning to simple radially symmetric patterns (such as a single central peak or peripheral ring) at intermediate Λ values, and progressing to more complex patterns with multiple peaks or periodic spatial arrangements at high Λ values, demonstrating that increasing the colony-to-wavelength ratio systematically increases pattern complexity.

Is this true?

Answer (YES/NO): NO